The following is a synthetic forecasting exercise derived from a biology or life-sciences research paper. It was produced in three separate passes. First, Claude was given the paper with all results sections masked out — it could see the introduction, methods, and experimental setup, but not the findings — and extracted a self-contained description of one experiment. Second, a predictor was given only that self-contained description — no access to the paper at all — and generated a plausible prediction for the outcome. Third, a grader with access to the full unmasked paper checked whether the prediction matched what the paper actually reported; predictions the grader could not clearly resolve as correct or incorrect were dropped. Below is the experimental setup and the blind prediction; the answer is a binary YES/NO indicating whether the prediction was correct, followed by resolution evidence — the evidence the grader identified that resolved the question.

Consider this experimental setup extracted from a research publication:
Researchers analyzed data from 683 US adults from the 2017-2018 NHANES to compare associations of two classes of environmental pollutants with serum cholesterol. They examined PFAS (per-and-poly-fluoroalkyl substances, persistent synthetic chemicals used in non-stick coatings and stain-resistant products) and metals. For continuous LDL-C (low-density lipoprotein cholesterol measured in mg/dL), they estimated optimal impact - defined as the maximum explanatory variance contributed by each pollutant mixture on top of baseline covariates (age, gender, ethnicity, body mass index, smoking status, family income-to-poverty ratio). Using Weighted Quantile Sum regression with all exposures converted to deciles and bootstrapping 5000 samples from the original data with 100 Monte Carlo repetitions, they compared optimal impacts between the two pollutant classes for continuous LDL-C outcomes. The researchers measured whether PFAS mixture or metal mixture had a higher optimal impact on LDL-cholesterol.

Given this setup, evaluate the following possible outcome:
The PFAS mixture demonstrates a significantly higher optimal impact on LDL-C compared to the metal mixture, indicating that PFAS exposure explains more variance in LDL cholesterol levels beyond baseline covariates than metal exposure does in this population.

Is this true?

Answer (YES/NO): YES